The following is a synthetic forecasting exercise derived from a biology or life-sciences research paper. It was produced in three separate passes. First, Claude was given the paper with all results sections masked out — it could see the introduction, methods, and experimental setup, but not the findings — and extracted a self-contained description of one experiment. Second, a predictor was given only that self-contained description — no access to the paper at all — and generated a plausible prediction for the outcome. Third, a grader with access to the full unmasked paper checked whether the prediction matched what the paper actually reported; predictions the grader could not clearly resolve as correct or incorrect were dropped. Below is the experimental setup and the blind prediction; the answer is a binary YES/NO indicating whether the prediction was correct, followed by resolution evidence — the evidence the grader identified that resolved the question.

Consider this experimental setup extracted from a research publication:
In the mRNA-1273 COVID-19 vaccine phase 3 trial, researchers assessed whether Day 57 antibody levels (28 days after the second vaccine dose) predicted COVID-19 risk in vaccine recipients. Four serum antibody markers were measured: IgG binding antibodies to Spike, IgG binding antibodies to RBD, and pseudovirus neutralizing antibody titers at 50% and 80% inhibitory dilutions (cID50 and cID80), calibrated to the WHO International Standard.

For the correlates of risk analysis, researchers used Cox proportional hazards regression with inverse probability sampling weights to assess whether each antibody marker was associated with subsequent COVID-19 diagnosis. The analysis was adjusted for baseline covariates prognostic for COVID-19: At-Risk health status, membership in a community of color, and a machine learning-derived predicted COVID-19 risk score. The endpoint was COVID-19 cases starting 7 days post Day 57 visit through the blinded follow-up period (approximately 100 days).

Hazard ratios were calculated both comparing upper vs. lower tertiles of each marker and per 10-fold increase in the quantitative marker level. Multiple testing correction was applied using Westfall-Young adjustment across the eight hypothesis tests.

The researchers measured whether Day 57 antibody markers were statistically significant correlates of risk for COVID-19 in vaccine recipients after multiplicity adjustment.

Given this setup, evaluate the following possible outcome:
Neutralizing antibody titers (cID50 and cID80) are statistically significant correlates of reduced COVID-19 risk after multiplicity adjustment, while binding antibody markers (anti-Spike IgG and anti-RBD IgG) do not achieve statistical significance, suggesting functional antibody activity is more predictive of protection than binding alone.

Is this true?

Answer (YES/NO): NO